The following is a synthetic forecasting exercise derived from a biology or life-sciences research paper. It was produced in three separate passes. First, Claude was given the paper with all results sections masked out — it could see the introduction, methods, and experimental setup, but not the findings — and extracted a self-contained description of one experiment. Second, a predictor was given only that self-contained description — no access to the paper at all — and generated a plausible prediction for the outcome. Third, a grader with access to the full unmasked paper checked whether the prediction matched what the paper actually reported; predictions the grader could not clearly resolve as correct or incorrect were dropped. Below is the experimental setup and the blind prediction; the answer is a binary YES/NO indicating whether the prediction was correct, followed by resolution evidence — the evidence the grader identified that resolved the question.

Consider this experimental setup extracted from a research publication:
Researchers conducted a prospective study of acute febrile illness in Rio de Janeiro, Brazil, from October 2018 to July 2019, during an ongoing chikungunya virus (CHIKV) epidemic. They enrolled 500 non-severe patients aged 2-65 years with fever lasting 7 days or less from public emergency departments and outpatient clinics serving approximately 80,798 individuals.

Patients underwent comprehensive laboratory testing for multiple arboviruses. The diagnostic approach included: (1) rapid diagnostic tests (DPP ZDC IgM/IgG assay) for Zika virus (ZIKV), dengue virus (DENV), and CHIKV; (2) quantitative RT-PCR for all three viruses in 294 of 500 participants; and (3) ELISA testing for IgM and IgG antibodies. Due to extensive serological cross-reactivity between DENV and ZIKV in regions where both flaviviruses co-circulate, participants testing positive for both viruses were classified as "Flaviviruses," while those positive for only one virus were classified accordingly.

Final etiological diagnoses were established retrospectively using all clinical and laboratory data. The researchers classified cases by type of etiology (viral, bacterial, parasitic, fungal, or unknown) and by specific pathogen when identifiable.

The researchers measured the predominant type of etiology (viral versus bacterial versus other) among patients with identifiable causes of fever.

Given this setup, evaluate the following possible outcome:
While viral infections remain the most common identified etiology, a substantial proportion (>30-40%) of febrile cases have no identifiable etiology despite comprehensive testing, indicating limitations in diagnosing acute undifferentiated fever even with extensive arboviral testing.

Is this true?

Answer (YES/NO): NO